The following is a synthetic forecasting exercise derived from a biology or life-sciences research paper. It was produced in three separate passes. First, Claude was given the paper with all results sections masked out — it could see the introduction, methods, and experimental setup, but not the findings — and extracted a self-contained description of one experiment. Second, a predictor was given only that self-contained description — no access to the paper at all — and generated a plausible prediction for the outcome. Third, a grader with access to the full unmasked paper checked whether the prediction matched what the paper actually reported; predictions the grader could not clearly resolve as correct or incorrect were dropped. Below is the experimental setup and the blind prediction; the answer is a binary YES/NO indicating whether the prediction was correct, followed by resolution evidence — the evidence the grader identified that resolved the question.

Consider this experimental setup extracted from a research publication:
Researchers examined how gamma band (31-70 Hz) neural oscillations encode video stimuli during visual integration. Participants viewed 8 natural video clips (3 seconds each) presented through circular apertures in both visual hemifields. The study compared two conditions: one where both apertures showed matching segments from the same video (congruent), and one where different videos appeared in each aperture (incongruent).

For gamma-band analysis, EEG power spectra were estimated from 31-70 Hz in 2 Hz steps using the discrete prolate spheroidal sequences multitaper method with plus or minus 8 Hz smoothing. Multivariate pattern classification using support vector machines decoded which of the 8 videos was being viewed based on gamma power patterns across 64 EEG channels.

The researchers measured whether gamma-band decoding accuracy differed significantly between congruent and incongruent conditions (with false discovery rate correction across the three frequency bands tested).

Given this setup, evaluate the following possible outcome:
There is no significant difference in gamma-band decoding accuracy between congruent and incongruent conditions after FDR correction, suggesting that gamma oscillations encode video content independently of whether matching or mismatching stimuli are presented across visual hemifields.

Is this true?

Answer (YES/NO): NO